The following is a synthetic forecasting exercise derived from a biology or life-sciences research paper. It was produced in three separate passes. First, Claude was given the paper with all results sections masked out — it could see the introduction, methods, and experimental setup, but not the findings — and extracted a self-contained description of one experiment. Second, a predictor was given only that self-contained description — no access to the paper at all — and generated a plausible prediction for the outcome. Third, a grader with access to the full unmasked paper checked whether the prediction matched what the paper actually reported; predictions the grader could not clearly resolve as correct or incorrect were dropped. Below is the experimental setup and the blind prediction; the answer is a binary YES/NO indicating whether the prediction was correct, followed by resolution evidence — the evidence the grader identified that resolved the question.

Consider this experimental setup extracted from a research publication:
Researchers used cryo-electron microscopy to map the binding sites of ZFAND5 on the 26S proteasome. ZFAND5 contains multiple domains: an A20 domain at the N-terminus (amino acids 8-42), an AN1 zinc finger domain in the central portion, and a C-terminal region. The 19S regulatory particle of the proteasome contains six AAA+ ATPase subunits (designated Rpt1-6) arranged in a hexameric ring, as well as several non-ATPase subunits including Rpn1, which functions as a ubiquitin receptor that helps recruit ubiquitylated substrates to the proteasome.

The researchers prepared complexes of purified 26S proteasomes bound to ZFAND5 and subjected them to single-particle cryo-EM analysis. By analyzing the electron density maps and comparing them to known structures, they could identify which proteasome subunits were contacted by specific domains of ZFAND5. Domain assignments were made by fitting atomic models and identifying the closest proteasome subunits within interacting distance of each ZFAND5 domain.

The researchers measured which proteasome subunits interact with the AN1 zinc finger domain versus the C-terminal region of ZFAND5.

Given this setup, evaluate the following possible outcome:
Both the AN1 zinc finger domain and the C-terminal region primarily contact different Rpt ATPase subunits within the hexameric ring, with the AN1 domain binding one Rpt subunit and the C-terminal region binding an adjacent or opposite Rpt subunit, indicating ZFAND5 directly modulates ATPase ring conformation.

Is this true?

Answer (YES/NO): NO